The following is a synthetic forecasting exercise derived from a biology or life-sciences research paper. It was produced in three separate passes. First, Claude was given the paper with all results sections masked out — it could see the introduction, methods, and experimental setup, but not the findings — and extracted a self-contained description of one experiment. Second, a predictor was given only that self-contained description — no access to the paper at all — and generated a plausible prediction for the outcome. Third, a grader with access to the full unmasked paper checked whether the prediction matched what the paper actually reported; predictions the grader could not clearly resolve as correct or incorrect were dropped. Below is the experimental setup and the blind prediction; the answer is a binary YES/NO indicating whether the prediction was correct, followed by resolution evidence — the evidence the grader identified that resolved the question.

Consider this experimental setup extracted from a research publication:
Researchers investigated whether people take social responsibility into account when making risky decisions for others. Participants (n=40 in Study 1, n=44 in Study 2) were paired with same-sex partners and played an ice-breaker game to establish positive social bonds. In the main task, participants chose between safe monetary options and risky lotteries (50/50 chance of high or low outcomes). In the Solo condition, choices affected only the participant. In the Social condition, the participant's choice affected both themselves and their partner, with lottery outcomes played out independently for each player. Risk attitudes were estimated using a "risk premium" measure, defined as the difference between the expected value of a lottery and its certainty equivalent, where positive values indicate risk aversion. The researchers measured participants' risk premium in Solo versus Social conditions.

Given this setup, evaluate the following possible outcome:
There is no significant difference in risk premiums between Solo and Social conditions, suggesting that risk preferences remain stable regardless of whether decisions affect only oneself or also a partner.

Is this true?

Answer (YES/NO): YES